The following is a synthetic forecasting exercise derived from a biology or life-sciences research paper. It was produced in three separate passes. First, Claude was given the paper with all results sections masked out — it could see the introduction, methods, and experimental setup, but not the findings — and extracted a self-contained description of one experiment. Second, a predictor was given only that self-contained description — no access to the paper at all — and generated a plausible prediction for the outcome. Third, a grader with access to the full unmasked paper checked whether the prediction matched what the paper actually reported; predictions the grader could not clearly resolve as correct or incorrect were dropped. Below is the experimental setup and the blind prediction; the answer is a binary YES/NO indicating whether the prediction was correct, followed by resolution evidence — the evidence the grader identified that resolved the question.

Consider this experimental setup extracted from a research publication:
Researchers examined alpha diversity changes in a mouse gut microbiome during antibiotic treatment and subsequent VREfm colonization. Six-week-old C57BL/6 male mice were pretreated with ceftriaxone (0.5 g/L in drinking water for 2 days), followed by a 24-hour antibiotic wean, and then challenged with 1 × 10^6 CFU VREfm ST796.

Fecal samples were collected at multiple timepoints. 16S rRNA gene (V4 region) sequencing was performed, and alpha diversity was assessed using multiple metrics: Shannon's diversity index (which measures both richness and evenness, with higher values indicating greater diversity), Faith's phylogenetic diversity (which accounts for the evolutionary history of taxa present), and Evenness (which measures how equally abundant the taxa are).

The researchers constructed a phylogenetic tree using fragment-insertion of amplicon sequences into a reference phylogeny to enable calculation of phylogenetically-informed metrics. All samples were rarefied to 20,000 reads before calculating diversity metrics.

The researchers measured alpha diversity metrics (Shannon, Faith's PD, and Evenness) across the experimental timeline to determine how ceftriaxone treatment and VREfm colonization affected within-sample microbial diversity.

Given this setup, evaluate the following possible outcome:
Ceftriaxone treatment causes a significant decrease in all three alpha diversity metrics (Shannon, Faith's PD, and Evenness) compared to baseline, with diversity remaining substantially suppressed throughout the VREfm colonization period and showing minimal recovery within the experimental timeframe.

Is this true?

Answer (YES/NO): NO